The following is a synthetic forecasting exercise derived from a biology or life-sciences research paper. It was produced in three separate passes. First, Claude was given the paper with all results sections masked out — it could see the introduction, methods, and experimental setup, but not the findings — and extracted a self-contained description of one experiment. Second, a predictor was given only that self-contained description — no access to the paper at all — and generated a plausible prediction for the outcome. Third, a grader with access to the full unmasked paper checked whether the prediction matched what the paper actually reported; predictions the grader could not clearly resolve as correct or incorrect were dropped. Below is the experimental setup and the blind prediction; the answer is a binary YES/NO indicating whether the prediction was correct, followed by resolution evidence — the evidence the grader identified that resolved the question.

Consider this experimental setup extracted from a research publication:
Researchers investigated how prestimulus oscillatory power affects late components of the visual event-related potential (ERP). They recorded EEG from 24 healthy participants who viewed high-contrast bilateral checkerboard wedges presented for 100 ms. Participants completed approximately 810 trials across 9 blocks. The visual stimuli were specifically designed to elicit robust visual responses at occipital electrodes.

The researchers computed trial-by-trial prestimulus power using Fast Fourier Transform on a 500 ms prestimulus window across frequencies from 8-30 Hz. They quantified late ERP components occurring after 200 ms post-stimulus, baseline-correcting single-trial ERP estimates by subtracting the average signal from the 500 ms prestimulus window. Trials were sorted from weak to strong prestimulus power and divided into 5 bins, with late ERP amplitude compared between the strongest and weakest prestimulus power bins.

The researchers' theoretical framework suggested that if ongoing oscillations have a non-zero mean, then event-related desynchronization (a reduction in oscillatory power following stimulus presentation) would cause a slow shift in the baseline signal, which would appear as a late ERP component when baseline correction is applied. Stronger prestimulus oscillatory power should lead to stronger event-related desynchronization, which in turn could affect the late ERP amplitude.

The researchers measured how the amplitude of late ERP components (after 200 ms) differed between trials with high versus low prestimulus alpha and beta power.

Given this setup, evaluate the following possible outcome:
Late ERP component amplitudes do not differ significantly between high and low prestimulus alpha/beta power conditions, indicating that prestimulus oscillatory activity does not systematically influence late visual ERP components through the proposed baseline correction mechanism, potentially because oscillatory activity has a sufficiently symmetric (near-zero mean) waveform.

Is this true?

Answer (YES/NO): NO